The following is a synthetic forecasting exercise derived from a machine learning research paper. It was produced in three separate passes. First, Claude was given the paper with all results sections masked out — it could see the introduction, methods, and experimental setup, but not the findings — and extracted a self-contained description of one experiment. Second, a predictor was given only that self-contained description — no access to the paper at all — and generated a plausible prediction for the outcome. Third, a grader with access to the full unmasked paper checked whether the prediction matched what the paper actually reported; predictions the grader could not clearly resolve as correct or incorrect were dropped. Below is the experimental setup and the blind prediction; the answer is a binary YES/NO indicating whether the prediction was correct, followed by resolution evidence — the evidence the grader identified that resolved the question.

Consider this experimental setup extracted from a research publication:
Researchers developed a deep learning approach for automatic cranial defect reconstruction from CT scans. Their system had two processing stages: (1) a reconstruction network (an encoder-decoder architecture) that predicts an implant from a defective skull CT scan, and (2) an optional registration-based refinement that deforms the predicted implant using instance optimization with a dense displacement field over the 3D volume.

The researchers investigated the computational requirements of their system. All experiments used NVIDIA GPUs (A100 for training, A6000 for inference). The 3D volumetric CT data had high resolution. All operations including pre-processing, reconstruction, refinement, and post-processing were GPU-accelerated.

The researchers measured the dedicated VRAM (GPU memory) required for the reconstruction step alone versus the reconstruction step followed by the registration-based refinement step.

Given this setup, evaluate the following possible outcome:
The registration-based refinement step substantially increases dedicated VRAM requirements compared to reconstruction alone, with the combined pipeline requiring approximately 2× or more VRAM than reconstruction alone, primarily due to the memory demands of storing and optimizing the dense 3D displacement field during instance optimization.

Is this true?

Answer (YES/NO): NO